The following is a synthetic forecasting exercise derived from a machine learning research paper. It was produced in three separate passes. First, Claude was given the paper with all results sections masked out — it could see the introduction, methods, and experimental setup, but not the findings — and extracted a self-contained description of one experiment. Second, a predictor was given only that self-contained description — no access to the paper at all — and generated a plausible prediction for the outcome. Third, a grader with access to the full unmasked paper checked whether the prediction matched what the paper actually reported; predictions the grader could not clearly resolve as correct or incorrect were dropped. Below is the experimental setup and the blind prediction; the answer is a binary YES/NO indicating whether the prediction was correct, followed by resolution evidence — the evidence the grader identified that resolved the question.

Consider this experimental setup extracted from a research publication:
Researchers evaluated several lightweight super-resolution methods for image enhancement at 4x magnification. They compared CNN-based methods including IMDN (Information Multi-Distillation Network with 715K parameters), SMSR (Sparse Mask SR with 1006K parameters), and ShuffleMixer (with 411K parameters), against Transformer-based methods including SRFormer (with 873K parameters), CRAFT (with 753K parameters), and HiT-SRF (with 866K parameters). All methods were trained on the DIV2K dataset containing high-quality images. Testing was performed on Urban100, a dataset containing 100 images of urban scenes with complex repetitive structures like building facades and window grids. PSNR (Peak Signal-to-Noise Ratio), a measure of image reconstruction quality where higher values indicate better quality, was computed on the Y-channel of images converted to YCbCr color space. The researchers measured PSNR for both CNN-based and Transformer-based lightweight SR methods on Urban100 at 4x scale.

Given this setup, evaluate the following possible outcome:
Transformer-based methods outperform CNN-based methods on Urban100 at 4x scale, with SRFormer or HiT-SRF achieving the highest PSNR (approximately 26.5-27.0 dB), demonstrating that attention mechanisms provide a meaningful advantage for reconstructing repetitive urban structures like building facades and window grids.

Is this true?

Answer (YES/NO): YES